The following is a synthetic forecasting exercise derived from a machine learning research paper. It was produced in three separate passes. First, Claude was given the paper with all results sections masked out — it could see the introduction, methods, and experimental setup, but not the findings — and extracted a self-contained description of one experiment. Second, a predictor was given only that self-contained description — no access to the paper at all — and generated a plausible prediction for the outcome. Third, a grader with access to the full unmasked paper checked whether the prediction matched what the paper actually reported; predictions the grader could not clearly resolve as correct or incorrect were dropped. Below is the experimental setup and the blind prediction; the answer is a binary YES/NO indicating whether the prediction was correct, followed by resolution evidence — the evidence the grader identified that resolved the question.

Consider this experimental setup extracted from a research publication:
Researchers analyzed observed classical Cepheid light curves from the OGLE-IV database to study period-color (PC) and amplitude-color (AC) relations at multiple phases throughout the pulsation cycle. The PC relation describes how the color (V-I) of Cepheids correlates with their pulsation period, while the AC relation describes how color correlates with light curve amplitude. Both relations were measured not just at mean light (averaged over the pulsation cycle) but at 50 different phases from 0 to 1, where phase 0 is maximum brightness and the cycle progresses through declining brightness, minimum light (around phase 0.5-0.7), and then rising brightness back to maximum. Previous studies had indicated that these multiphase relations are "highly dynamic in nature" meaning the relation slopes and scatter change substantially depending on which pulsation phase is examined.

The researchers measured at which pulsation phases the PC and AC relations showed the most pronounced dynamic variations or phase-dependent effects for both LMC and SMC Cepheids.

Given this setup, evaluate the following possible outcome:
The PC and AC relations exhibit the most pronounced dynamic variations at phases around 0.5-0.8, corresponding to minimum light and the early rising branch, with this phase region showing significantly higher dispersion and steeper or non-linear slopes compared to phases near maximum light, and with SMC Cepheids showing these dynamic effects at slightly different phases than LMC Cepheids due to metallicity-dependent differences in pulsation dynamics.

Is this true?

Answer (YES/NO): NO